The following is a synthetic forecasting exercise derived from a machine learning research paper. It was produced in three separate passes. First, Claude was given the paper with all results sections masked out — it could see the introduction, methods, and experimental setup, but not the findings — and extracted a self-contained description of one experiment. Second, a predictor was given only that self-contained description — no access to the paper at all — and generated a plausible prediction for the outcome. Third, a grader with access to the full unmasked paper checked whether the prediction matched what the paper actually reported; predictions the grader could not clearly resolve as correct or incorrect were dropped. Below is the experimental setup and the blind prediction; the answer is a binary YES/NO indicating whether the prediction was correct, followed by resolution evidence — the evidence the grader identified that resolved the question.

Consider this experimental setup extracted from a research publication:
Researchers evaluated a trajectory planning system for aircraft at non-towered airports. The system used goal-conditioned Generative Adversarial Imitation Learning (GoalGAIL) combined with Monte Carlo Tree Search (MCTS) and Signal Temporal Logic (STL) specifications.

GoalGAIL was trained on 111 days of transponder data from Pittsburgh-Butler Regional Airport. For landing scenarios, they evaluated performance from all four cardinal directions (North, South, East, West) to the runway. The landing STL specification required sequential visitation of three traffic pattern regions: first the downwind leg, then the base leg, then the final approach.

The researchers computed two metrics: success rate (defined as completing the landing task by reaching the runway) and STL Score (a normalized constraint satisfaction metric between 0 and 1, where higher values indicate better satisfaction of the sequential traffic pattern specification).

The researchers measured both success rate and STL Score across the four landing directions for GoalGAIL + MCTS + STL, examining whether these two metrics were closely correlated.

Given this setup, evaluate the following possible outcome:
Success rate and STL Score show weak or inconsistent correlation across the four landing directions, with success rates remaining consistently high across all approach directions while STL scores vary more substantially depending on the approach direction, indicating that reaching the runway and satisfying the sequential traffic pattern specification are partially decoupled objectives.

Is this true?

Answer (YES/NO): NO